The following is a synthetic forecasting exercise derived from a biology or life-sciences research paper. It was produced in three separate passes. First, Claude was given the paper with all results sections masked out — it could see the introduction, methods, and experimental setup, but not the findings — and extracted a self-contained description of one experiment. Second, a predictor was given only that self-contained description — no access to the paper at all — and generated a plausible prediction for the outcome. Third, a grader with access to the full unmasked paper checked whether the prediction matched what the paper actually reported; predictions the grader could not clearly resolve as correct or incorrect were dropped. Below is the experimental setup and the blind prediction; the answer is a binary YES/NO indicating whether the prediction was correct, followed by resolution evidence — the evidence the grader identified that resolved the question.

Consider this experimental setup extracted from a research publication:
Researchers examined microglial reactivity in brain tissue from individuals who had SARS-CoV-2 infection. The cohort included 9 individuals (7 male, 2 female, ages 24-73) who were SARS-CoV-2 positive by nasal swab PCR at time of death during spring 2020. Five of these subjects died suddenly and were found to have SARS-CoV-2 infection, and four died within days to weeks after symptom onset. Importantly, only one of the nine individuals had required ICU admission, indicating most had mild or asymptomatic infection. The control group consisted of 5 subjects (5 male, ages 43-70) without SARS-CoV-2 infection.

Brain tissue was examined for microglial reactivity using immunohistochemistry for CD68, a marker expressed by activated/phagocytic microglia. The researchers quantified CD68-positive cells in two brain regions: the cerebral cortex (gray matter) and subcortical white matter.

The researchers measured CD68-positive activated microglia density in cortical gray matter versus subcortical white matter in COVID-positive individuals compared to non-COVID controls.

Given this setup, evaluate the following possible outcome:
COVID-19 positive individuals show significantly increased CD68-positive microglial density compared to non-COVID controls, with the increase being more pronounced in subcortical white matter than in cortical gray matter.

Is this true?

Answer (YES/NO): NO